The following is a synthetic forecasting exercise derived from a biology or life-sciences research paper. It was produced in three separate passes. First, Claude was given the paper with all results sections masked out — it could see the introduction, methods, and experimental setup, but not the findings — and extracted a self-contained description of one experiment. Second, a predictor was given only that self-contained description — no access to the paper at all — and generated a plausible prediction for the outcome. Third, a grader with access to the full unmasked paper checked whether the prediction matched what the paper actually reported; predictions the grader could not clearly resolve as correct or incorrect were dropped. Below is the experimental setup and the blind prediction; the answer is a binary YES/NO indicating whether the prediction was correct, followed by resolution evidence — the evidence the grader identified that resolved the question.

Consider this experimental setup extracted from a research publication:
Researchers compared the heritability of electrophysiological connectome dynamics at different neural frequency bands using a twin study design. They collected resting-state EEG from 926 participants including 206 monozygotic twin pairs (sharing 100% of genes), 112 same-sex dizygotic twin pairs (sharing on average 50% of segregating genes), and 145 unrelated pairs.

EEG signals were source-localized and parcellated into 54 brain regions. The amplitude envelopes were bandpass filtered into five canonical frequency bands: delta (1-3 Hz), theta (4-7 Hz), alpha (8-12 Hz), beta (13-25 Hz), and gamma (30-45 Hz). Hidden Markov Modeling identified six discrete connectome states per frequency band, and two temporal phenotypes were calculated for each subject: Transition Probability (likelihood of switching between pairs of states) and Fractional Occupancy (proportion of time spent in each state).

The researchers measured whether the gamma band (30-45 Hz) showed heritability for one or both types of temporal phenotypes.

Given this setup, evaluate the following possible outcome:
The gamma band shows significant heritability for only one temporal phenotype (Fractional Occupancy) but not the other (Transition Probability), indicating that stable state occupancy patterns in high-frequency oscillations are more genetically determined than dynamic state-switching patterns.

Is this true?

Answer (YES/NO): NO